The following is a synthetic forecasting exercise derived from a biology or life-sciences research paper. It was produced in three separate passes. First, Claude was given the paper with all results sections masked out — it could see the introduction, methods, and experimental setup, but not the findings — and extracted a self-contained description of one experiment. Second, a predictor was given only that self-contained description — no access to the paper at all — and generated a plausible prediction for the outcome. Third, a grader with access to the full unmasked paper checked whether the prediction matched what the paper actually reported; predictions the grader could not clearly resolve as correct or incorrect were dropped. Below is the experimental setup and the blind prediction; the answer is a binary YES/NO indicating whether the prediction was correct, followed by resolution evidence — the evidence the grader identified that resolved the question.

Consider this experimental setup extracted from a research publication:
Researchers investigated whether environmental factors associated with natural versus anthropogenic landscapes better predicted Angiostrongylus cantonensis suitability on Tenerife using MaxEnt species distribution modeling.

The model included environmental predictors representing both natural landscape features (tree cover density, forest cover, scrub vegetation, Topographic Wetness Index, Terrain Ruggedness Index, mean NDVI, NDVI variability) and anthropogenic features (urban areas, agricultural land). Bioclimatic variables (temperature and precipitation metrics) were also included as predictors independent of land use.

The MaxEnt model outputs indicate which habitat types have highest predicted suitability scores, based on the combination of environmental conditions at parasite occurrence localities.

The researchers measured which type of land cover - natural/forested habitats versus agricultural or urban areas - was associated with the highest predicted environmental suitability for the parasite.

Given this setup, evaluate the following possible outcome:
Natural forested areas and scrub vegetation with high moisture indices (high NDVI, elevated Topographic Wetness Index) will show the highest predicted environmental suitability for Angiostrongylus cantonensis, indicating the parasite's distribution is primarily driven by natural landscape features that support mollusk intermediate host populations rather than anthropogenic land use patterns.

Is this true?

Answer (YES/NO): NO